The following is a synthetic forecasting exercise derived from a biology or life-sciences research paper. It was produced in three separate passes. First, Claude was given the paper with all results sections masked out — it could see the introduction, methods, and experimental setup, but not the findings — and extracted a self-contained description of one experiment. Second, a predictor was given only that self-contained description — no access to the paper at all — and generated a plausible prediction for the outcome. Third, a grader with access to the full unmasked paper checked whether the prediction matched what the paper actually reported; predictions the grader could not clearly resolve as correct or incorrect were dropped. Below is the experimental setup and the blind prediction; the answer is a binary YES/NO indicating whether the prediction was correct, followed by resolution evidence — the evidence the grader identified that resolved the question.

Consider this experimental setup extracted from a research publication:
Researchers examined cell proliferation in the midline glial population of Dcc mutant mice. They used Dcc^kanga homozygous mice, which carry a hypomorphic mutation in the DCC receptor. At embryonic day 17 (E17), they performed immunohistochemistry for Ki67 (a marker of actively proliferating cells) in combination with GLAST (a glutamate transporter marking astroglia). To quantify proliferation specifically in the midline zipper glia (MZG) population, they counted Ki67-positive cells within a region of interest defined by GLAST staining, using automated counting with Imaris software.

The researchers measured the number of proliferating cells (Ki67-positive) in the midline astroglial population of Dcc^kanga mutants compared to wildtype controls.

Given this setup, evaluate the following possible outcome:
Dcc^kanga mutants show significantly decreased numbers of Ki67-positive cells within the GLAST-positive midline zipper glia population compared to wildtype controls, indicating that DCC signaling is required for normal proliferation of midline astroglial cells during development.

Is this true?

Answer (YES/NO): NO